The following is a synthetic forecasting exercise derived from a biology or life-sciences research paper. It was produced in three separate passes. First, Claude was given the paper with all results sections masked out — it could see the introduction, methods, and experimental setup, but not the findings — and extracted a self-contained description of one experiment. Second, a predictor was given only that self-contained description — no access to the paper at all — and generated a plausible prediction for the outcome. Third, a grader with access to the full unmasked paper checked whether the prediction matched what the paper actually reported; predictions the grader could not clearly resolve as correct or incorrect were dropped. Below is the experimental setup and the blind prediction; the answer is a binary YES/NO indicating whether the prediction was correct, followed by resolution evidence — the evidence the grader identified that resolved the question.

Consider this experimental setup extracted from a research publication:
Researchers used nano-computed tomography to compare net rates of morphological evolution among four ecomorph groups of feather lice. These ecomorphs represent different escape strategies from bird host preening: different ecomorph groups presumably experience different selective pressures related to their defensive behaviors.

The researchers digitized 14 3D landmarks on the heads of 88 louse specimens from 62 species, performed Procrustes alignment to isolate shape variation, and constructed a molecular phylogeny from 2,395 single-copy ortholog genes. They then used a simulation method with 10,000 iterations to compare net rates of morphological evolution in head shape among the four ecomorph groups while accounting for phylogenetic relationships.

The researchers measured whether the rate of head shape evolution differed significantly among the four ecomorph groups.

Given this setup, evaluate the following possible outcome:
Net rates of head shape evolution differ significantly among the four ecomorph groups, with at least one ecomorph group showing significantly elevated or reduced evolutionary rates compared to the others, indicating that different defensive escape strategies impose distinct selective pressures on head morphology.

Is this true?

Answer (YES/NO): NO